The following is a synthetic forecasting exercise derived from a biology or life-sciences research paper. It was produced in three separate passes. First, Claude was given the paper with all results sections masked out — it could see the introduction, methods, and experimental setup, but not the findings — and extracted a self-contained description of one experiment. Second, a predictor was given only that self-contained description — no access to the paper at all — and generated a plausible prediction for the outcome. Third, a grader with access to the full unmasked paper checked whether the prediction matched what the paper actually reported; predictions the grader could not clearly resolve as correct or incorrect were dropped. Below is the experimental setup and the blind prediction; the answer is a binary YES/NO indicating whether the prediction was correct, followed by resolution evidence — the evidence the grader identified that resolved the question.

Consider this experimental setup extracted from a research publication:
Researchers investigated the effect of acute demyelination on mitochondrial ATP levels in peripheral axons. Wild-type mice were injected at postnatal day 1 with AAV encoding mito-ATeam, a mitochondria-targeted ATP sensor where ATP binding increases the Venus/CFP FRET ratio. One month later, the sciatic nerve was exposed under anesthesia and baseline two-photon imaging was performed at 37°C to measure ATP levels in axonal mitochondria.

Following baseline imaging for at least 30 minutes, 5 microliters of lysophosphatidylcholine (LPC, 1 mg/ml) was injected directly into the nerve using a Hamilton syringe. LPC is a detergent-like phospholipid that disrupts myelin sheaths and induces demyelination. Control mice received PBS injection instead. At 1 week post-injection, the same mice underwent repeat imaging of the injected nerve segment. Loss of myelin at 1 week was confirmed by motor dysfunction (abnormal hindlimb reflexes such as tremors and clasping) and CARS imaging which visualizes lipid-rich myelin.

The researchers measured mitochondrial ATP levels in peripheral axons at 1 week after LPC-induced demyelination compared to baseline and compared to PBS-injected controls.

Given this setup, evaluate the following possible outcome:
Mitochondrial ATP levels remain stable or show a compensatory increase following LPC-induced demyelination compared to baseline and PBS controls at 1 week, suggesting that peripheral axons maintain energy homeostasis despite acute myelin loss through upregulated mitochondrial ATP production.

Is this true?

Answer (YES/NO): NO